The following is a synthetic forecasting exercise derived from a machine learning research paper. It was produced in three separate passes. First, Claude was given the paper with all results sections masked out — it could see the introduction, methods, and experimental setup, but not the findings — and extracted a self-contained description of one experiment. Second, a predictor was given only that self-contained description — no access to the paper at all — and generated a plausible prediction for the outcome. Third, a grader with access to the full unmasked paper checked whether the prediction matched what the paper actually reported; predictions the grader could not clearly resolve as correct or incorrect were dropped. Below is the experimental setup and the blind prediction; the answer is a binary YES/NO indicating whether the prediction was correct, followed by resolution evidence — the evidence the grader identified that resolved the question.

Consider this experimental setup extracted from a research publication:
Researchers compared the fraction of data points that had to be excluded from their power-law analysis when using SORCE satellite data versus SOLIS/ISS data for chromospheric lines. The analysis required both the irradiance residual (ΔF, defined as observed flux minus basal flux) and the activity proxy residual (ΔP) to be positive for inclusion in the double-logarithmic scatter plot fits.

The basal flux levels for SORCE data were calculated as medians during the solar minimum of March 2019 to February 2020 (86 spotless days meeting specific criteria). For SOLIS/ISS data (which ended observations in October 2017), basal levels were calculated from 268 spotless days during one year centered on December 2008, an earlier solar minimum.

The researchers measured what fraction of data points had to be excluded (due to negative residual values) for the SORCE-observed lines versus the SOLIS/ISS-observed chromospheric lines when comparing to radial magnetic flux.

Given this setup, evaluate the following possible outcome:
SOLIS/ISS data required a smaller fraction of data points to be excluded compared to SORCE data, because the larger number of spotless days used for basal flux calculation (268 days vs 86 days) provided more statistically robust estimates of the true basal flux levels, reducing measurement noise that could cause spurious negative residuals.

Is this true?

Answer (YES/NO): NO